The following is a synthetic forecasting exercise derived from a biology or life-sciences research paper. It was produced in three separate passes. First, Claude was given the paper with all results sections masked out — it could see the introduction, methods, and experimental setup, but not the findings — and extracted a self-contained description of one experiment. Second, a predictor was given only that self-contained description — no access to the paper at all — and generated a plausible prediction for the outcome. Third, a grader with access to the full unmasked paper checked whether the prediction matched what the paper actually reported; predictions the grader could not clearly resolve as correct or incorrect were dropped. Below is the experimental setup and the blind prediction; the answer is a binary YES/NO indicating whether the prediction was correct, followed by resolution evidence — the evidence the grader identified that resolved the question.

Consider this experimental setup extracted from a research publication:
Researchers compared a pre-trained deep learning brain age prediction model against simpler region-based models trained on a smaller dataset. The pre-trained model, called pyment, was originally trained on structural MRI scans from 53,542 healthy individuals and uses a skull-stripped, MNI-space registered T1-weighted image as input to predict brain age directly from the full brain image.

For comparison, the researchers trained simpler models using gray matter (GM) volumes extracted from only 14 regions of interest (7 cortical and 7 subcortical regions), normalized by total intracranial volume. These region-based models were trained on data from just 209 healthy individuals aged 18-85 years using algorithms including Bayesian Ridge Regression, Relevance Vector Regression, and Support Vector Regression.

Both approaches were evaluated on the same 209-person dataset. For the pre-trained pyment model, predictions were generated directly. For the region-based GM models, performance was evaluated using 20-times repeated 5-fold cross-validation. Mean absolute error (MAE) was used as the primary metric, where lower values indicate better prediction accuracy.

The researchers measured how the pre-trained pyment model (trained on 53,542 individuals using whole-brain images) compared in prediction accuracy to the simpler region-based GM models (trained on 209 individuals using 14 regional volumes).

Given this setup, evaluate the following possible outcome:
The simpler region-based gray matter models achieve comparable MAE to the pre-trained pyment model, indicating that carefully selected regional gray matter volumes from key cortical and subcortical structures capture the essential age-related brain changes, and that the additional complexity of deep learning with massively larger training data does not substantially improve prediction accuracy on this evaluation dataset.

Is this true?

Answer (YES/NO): NO